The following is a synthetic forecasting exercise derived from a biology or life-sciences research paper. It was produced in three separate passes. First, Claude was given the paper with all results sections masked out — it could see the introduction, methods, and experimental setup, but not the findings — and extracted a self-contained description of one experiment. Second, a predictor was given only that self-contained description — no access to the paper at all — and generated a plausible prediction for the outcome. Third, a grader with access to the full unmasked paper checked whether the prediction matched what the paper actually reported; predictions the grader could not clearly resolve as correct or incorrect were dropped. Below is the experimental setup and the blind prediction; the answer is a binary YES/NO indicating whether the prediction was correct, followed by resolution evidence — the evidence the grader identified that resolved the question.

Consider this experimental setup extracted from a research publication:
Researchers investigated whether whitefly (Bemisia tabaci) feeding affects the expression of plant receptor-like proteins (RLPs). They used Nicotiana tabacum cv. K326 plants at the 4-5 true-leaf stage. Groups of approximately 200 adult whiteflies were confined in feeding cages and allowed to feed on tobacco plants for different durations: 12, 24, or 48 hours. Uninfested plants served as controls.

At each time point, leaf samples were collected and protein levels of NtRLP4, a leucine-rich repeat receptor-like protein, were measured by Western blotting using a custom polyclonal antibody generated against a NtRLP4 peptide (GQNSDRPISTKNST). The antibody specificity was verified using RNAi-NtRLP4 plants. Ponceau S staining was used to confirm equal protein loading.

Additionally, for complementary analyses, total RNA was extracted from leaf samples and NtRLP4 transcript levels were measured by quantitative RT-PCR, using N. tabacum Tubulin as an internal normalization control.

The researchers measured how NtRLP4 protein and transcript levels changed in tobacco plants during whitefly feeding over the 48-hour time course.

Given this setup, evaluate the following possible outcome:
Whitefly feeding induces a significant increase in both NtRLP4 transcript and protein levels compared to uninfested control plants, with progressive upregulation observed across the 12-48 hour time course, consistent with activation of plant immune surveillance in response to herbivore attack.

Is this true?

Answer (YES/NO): NO